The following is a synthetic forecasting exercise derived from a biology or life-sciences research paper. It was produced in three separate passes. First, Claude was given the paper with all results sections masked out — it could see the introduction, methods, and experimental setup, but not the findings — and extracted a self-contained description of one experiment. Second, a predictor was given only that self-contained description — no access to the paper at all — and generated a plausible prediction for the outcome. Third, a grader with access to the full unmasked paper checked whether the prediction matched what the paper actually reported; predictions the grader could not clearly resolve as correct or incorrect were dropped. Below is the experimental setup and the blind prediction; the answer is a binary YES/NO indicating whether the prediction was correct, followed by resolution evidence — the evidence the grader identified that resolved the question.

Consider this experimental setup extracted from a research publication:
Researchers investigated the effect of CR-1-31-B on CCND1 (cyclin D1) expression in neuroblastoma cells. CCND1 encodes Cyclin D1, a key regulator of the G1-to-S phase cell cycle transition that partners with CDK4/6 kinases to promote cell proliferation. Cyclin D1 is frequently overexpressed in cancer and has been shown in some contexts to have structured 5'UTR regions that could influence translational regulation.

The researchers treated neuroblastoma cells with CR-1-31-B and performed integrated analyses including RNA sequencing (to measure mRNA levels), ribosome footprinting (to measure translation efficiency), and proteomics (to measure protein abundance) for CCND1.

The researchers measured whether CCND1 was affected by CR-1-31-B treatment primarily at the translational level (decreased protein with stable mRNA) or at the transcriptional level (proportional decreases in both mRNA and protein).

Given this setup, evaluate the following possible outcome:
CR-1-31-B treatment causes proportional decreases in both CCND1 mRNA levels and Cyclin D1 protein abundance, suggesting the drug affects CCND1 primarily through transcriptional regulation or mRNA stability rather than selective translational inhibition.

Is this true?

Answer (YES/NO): NO